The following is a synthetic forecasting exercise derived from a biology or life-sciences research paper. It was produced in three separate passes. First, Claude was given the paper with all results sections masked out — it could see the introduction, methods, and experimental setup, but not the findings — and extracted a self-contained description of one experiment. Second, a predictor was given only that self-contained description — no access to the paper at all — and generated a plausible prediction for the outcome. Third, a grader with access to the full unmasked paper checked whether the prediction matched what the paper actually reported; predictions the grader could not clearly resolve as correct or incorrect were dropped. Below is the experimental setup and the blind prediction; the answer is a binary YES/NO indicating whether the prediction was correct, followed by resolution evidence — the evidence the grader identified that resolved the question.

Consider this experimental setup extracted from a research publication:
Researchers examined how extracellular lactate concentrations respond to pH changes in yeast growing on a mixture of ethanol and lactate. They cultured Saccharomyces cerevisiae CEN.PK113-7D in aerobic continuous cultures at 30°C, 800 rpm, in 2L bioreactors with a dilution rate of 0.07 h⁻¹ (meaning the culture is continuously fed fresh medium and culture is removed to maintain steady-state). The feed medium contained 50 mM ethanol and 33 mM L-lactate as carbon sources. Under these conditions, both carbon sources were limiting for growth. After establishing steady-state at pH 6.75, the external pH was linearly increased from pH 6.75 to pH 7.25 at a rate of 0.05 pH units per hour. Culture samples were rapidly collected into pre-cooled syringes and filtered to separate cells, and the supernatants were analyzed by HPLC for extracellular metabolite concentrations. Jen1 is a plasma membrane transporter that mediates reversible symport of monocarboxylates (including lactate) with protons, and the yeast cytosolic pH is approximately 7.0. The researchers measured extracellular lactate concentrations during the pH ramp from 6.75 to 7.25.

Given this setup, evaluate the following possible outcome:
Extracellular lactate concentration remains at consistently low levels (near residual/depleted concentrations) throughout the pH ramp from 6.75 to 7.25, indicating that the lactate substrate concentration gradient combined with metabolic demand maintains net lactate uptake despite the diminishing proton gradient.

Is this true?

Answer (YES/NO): NO